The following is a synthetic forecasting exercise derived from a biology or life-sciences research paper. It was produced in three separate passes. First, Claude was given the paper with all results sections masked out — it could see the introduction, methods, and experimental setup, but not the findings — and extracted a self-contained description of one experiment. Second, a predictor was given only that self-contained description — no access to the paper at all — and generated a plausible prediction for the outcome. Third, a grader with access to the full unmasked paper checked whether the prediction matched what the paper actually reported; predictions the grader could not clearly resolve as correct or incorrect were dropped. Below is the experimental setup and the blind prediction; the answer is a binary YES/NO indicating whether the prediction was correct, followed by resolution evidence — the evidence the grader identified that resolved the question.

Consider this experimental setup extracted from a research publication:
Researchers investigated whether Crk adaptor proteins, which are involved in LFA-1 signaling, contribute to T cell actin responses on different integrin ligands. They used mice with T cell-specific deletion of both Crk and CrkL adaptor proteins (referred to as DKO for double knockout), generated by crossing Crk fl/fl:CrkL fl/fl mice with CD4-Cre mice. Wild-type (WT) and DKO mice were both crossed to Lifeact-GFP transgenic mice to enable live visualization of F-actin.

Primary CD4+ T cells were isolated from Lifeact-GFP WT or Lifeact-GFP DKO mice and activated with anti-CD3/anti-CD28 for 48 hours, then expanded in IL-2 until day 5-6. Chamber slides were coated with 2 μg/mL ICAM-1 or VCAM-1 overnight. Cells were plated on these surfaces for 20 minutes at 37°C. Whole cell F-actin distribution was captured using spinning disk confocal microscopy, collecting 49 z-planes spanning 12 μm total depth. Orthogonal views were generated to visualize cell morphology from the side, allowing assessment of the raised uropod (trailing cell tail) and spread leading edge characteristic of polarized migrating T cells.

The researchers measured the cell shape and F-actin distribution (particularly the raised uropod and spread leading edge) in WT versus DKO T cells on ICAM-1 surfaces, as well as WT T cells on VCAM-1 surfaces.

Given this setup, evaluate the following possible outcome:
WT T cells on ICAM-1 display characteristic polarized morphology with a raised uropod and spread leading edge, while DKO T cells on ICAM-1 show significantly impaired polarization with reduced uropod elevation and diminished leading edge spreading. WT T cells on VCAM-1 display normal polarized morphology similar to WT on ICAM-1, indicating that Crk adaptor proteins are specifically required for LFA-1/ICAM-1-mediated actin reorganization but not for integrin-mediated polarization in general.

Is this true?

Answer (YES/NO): NO